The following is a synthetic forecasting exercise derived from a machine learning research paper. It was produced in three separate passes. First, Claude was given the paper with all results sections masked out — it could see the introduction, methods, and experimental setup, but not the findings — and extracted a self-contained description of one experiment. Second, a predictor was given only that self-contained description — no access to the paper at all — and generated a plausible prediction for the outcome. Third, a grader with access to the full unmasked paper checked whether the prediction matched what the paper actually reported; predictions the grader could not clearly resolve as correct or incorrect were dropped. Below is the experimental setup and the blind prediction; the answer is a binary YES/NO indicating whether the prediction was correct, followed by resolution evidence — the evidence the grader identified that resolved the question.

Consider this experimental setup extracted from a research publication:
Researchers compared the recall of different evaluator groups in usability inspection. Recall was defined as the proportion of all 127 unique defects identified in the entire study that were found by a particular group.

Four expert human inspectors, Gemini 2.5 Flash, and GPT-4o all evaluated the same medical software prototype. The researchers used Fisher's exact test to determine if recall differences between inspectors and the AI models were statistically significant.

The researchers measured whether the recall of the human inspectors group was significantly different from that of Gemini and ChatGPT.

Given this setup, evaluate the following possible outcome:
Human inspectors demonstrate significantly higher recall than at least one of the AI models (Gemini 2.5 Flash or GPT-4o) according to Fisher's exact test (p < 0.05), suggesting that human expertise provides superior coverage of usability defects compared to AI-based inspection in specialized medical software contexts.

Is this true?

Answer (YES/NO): YES